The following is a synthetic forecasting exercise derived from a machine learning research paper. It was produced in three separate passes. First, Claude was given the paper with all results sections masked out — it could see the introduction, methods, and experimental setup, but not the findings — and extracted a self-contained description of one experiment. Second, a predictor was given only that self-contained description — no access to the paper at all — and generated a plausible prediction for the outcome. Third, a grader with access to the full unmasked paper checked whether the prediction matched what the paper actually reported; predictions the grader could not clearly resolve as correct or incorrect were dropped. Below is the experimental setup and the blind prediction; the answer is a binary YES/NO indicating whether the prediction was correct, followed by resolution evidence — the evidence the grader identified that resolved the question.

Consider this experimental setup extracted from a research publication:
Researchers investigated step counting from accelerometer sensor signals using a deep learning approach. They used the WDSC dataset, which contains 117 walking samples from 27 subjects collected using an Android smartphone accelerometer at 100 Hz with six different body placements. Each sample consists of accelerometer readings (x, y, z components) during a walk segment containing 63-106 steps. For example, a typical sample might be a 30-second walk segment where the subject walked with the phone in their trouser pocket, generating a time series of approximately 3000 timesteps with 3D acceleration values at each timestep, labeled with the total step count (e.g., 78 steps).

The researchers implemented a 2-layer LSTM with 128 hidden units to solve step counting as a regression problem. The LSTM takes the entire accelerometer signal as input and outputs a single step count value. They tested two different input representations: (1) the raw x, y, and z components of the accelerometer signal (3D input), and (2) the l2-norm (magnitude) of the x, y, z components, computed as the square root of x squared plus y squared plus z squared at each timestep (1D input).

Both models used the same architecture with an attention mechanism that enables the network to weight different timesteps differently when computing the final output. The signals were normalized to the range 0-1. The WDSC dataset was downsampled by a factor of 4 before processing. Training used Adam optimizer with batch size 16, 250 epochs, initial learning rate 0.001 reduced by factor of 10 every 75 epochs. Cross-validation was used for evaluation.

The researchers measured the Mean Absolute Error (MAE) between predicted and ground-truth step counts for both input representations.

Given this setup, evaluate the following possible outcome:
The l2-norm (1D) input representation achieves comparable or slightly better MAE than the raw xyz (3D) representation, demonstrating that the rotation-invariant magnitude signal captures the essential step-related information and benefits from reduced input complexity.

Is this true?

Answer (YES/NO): NO